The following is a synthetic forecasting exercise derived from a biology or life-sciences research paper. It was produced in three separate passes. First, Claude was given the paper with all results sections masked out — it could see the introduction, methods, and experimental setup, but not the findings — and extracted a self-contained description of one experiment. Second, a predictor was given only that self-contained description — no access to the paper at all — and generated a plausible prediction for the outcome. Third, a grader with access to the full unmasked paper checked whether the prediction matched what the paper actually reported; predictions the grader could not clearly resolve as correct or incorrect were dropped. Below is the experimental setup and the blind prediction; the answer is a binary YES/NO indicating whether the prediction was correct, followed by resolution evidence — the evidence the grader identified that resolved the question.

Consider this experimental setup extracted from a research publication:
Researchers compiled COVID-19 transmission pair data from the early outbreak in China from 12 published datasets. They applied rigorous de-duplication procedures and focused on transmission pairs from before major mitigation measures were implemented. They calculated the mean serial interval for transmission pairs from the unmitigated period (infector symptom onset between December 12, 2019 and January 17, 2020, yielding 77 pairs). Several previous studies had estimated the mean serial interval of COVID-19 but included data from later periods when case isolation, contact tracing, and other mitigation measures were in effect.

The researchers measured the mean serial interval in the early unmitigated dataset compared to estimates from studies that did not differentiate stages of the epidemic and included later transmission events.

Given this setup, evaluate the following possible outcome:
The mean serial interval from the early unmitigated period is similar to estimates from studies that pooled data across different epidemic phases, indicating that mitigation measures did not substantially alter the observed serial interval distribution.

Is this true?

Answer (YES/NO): NO